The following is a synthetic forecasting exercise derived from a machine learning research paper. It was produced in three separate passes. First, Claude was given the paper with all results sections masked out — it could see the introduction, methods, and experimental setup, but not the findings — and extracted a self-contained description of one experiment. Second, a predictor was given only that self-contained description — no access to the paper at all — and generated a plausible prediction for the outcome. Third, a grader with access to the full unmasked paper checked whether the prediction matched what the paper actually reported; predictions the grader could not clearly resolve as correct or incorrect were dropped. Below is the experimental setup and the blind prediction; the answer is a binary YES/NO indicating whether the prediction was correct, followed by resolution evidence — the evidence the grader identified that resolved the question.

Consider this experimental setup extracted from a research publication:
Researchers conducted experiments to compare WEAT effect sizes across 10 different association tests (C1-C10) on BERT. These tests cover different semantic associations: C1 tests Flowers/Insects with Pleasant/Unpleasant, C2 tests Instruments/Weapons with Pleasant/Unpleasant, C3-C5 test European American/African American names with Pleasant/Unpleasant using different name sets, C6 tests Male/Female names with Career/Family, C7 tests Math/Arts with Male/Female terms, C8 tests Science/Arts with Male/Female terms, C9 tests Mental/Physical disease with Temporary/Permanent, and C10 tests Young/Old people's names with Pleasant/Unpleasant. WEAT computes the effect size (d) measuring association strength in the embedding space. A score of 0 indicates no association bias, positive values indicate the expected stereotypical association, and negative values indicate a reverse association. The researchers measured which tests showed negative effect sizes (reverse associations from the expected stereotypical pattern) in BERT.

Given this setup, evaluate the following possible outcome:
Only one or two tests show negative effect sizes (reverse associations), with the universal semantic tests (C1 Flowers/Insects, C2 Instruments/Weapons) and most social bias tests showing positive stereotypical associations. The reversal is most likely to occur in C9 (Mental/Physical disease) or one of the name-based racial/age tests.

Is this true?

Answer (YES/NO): NO